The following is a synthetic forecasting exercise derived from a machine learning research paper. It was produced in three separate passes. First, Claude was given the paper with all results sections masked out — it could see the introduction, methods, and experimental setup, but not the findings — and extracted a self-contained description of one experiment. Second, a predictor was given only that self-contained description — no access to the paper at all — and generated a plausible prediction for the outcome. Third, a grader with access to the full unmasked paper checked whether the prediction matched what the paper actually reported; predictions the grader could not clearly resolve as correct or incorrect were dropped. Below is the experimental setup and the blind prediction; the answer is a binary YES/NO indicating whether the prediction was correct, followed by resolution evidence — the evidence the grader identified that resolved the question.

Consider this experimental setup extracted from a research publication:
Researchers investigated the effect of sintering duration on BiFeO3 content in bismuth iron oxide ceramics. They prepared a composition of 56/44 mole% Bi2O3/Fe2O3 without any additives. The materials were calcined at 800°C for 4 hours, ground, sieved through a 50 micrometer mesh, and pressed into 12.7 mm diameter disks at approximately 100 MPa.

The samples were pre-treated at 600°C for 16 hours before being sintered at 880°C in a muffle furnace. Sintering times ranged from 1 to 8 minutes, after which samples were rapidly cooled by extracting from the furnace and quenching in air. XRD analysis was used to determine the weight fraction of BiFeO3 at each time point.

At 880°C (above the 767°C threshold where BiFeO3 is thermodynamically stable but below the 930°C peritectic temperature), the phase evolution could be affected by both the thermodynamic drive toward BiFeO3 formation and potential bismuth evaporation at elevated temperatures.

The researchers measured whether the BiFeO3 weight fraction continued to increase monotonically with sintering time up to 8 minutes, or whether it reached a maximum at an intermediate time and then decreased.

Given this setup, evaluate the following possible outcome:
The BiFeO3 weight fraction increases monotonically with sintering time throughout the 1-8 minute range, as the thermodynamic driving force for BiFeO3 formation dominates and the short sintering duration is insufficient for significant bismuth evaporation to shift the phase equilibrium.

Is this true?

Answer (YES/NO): NO